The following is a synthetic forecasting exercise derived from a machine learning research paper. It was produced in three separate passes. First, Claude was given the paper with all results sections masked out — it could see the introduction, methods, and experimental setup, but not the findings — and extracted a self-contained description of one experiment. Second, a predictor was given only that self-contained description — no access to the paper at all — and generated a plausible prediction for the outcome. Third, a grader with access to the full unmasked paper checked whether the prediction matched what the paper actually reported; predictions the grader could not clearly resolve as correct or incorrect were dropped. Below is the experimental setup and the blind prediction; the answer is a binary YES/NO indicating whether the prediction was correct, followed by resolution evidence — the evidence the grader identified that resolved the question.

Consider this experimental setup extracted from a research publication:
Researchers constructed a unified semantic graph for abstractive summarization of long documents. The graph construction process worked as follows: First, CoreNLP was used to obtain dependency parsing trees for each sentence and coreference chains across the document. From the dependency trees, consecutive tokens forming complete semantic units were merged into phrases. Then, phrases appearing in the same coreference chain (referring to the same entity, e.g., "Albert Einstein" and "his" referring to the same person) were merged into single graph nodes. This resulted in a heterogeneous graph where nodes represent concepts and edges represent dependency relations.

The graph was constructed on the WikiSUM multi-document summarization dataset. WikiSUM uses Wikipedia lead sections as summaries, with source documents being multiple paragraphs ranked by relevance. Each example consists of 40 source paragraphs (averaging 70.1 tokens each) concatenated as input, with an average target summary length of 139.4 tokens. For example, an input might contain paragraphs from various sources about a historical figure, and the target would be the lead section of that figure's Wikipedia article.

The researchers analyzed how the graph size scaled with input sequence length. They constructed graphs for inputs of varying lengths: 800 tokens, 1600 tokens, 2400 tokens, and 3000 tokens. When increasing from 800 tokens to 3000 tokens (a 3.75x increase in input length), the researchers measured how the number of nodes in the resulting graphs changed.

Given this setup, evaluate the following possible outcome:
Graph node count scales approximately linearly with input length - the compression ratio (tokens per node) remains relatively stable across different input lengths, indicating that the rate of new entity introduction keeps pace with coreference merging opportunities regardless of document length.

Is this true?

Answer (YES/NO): YES